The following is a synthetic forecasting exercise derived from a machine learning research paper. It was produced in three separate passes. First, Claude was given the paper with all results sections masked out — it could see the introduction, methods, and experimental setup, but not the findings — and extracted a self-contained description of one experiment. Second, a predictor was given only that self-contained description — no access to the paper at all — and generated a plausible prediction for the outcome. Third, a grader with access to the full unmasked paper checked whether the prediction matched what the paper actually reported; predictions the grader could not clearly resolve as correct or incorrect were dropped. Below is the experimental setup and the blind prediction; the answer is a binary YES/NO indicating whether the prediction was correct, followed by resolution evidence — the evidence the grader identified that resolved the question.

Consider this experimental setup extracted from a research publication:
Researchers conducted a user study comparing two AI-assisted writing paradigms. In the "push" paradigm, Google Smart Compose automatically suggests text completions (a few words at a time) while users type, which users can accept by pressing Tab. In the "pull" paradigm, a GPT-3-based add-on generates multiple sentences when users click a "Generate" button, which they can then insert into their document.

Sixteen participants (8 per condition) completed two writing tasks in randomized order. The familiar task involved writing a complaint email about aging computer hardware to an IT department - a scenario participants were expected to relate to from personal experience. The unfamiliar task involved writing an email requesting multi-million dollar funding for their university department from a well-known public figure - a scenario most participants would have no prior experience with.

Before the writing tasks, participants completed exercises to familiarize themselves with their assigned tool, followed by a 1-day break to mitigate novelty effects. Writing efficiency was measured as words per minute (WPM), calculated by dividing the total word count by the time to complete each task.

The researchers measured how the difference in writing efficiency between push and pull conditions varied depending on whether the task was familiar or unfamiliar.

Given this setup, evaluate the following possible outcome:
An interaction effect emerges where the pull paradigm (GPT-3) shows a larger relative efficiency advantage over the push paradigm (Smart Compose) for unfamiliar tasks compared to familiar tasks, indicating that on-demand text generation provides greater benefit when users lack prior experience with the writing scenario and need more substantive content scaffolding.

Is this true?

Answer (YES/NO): YES